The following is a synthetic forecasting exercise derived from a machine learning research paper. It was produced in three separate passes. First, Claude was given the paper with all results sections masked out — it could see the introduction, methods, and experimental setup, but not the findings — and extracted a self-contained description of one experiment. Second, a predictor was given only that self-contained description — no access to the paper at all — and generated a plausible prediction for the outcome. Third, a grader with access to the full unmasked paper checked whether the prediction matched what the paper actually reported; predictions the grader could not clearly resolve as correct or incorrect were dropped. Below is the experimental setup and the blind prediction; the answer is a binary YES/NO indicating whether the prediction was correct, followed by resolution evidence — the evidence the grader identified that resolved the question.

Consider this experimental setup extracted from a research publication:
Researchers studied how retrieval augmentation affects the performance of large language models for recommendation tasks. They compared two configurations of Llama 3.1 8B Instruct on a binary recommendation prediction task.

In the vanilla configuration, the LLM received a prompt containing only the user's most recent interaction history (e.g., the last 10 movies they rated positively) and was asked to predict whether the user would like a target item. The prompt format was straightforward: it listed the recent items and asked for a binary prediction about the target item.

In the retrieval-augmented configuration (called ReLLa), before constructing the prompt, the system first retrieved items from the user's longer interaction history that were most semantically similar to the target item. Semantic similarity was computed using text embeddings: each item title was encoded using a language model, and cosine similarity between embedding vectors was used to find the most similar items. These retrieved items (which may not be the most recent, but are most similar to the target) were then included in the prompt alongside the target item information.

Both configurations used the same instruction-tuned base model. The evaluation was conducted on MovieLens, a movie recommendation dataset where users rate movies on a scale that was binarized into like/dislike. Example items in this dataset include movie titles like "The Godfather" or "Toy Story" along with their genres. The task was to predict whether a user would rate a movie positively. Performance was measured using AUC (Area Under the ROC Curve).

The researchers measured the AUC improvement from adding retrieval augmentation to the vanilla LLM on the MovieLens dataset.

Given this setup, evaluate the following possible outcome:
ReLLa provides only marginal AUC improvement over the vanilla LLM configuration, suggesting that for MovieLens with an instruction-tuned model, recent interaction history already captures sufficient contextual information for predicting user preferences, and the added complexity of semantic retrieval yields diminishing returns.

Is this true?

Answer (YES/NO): NO